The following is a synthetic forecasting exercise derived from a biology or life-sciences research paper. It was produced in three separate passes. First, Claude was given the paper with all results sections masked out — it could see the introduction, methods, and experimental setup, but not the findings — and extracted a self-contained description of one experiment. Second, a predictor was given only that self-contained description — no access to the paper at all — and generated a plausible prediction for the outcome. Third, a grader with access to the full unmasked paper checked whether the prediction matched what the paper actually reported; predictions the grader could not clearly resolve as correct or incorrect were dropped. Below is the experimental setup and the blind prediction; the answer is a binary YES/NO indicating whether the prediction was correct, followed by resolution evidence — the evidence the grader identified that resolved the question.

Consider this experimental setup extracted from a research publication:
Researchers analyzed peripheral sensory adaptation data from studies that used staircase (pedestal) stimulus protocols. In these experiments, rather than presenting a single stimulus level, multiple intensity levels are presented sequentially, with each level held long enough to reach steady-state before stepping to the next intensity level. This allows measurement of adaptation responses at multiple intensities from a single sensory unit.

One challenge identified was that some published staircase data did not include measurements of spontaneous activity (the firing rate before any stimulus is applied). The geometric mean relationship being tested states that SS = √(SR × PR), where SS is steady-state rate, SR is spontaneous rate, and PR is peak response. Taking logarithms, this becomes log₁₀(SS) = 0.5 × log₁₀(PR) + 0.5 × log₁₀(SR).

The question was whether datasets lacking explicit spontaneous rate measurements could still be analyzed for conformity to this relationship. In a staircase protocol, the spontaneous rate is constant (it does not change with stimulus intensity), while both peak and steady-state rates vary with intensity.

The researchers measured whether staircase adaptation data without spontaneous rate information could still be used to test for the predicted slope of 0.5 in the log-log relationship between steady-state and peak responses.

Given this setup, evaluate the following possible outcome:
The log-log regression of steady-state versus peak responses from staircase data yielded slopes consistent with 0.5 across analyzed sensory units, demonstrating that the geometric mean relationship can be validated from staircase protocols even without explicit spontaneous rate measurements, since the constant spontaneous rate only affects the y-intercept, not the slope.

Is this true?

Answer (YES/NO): NO